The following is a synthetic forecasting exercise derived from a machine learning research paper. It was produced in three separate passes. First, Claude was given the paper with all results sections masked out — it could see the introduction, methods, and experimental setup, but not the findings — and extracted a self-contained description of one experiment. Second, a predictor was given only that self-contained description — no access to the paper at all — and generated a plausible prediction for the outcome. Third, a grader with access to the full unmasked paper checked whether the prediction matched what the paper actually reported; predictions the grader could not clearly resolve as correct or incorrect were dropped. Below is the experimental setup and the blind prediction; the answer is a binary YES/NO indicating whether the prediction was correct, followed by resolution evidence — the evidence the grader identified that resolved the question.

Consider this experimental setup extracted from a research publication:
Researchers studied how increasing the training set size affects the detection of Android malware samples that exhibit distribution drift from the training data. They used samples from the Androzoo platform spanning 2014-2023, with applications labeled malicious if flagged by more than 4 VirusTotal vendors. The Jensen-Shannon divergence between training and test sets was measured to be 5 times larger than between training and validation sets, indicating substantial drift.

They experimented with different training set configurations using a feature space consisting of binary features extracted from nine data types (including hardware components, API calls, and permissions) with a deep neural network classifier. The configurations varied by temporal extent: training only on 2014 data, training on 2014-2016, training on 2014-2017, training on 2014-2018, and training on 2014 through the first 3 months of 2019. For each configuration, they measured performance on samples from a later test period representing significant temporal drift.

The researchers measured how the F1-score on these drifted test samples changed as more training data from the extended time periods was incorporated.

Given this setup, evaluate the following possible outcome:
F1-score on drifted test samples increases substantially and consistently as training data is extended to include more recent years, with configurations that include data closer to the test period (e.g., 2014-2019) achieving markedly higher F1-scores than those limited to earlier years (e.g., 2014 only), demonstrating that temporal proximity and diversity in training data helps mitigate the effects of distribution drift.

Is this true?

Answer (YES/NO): NO